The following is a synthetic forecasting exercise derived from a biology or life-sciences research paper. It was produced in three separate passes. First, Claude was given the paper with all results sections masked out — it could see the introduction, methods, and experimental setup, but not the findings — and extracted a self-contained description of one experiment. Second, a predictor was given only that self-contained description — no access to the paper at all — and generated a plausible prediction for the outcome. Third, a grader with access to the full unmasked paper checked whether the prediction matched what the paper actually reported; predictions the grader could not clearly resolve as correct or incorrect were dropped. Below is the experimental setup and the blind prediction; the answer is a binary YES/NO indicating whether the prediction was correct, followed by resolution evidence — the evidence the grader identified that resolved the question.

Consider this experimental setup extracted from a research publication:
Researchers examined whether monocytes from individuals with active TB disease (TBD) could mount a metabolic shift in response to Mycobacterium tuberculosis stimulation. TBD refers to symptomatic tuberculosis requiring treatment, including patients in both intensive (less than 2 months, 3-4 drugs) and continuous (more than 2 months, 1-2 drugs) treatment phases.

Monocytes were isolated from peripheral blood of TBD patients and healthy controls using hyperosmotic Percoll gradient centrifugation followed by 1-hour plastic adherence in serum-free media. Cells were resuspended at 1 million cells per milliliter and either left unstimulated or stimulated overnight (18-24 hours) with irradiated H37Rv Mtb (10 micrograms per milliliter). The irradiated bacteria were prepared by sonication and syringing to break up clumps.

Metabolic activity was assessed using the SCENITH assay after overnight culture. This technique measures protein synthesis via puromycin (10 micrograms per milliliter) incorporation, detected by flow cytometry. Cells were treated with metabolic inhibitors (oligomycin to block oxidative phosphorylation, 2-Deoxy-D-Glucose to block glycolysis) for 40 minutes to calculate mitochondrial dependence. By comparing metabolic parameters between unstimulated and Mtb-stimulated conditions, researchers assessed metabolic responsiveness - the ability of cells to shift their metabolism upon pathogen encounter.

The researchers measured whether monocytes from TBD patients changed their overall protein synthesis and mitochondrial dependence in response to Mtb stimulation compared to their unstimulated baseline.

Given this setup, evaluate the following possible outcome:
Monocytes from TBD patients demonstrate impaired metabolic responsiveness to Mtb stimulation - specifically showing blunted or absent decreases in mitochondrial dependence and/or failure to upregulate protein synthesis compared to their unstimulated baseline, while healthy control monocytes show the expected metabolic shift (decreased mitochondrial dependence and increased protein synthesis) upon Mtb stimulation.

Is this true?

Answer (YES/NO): NO